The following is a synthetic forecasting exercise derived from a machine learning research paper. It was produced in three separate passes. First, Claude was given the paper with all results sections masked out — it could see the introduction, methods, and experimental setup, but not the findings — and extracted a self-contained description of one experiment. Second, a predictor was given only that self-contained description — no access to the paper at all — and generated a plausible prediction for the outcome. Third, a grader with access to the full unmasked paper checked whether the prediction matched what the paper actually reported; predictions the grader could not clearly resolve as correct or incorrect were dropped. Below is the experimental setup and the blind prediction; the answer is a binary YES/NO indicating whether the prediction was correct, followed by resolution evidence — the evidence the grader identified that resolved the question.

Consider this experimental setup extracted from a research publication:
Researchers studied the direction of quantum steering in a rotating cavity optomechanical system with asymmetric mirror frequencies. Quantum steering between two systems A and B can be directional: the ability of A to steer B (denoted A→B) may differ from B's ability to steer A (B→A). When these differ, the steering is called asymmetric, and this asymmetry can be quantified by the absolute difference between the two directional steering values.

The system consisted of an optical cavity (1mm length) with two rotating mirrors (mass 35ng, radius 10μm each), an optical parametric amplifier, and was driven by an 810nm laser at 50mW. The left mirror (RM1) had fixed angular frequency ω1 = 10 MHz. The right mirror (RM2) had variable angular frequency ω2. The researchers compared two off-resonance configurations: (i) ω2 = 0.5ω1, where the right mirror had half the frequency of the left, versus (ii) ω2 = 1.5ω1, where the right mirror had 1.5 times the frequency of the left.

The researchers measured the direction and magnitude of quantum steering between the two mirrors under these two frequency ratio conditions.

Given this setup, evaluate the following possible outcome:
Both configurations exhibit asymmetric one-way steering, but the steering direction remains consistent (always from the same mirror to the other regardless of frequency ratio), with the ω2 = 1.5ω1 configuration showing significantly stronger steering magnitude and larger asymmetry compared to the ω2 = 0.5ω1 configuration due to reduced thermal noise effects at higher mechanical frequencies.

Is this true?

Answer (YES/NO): NO